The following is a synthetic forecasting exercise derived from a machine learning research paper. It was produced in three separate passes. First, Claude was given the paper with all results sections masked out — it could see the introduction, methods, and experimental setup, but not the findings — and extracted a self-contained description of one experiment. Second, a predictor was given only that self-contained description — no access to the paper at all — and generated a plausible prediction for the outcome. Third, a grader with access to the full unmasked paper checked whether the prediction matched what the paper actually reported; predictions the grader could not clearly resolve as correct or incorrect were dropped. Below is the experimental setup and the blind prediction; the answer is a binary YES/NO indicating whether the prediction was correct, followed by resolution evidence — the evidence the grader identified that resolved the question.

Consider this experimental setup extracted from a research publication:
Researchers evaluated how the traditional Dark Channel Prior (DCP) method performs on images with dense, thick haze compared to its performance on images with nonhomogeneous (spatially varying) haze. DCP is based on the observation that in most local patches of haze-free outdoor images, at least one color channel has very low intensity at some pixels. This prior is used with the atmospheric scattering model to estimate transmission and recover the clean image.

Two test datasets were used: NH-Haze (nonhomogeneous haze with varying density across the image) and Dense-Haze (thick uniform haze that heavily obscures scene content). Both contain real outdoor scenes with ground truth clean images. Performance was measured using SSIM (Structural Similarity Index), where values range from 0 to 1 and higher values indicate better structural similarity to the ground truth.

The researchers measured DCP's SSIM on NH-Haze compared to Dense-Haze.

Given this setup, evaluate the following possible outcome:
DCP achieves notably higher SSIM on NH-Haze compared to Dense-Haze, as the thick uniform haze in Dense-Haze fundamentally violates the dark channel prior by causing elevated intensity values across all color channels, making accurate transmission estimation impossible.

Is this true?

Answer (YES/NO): YES